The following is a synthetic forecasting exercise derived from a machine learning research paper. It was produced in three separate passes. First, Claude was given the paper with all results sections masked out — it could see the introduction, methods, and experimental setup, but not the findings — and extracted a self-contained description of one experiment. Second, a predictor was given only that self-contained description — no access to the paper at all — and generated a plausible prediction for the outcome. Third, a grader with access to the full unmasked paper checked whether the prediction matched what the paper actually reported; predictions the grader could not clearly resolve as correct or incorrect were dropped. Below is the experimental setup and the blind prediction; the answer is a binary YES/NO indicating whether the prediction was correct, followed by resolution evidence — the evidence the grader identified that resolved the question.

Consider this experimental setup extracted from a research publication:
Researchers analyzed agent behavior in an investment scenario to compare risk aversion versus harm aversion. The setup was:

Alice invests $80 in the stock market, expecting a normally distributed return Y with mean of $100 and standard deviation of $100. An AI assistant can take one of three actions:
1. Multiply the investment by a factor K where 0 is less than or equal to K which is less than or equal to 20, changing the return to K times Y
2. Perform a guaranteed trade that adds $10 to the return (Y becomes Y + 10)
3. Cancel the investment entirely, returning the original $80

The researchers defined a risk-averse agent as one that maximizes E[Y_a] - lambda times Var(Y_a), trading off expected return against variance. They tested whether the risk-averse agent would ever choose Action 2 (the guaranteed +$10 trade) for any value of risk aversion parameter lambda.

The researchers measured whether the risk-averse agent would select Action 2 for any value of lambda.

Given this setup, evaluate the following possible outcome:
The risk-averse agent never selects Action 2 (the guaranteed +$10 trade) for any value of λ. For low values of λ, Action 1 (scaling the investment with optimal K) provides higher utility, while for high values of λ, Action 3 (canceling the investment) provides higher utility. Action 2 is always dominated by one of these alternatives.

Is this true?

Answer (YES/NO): YES